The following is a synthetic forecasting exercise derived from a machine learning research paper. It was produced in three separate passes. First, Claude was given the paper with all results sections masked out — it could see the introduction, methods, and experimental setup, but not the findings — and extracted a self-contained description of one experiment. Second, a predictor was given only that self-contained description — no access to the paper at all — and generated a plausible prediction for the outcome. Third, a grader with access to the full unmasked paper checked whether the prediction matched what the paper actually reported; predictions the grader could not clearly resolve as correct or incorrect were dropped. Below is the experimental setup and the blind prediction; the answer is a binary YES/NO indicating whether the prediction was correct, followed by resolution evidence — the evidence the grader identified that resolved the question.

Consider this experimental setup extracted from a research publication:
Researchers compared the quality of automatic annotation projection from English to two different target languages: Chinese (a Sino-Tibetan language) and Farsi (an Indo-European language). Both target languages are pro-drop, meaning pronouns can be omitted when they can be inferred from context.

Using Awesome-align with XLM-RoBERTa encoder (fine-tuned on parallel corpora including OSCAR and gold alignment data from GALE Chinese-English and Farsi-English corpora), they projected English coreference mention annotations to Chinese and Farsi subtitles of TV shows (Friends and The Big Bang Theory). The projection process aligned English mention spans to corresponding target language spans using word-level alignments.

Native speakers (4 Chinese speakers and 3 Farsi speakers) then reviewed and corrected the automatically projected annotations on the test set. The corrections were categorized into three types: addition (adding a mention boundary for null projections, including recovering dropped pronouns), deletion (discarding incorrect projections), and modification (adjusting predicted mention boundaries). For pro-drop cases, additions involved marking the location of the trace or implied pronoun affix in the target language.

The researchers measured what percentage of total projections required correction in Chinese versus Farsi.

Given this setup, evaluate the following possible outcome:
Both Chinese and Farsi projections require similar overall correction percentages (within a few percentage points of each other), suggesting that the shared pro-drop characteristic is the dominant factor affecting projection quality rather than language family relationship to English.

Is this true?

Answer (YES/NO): NO